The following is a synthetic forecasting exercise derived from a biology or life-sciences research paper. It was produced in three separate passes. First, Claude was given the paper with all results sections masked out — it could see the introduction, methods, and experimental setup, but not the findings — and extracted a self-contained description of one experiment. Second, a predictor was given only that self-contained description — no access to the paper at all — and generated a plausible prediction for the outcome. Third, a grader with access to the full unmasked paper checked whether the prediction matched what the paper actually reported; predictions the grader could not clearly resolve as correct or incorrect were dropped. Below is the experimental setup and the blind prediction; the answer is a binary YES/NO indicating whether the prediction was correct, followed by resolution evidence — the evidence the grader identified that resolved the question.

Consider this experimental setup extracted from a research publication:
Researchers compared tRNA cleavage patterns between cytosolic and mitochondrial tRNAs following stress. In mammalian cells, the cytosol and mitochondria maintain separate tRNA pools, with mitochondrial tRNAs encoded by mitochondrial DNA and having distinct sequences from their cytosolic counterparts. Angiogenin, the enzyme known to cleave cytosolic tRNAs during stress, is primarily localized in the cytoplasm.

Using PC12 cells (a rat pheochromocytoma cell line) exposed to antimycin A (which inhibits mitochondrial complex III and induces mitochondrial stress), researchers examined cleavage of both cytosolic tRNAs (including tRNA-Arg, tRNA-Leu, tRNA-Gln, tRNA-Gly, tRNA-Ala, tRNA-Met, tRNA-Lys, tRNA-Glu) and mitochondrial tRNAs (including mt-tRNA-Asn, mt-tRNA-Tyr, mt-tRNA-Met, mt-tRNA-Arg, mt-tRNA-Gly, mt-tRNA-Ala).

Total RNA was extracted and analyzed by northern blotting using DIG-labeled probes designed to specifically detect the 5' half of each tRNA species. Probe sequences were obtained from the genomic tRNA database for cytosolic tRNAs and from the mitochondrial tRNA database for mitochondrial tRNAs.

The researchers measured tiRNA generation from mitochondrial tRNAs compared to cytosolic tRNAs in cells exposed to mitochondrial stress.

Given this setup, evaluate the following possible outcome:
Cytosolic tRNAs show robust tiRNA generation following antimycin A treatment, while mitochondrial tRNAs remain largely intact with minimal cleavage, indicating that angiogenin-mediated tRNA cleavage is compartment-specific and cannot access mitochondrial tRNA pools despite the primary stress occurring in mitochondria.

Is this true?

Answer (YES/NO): NO